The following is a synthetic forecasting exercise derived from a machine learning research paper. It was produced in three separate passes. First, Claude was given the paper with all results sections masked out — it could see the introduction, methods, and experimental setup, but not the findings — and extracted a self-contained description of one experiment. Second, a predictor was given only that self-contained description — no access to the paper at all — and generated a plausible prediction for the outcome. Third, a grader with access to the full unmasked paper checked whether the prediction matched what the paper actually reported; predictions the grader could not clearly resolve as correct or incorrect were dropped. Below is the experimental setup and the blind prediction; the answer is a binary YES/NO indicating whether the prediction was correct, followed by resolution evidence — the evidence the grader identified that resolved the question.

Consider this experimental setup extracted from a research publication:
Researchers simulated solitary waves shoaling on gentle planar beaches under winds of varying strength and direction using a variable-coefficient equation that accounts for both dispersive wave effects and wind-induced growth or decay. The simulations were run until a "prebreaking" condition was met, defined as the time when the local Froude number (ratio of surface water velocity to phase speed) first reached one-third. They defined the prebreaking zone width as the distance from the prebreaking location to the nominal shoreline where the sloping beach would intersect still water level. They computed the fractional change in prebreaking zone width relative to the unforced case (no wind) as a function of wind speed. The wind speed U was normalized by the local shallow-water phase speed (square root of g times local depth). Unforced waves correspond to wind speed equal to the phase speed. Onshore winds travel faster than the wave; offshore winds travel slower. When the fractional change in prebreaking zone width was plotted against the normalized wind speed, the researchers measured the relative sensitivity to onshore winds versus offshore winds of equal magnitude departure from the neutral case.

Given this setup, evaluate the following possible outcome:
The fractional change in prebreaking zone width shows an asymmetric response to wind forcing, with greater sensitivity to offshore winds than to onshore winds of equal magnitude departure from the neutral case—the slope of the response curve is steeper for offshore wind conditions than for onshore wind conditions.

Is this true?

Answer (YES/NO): YES